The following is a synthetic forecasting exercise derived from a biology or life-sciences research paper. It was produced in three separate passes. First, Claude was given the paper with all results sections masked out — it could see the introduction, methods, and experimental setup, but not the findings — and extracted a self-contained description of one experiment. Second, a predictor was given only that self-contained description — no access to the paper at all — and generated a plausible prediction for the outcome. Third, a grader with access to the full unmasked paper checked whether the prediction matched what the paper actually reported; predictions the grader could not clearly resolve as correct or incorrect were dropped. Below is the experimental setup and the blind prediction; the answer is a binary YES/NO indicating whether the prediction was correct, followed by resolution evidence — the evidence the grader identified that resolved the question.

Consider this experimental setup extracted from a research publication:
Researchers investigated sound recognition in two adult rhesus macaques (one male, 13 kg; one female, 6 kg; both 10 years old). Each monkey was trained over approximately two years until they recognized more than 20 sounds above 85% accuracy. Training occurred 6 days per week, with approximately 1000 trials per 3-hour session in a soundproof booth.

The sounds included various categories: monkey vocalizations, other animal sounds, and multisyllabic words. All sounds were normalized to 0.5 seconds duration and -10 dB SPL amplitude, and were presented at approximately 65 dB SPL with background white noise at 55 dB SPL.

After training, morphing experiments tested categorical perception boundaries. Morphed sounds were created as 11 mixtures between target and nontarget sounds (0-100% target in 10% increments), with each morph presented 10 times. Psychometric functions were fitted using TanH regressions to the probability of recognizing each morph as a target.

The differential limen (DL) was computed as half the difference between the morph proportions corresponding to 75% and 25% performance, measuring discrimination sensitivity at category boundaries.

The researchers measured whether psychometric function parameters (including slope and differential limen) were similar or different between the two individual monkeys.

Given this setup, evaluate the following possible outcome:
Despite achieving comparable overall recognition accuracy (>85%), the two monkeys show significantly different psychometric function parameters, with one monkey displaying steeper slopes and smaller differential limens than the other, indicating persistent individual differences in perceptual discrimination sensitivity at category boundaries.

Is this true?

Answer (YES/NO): NO